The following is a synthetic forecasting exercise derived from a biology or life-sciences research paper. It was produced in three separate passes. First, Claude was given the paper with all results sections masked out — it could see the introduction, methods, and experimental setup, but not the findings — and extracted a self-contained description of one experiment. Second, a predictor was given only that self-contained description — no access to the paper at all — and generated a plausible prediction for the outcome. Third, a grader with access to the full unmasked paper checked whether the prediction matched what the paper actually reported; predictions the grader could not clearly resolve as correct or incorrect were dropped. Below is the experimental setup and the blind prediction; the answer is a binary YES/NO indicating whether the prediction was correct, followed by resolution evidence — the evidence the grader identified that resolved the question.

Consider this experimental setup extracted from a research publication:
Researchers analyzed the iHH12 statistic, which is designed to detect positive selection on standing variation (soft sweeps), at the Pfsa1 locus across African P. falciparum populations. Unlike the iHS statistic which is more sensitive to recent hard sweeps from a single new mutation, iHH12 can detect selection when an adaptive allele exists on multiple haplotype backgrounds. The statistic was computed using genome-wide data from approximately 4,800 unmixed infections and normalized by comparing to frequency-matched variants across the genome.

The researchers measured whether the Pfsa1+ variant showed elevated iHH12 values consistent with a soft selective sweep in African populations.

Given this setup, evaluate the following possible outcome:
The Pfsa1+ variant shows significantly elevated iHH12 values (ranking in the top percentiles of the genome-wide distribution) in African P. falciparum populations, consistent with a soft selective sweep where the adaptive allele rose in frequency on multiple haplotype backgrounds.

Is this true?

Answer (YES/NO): NO